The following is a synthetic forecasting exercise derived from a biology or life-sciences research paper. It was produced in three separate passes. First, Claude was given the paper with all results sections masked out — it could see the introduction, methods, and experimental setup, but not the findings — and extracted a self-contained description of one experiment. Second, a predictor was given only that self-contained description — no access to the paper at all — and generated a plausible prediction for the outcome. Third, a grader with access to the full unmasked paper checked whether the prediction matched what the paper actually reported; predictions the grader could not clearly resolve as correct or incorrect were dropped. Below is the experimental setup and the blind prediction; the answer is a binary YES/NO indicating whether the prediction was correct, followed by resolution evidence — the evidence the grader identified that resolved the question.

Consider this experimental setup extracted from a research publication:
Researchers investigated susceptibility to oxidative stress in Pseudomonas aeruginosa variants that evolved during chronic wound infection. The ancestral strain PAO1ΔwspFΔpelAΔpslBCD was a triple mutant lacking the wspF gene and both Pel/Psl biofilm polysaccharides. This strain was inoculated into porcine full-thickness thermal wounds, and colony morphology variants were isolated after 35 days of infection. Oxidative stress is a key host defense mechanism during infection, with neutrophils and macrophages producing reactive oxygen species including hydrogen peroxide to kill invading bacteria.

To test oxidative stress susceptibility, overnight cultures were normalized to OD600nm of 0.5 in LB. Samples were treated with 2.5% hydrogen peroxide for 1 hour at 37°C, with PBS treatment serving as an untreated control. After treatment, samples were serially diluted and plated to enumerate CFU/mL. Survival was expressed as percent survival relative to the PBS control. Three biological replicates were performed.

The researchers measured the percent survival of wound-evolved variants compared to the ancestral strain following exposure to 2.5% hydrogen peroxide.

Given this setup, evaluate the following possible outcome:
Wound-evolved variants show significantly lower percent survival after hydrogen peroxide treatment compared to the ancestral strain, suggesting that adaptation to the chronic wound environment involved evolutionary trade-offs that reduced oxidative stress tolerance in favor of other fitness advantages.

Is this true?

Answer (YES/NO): NO